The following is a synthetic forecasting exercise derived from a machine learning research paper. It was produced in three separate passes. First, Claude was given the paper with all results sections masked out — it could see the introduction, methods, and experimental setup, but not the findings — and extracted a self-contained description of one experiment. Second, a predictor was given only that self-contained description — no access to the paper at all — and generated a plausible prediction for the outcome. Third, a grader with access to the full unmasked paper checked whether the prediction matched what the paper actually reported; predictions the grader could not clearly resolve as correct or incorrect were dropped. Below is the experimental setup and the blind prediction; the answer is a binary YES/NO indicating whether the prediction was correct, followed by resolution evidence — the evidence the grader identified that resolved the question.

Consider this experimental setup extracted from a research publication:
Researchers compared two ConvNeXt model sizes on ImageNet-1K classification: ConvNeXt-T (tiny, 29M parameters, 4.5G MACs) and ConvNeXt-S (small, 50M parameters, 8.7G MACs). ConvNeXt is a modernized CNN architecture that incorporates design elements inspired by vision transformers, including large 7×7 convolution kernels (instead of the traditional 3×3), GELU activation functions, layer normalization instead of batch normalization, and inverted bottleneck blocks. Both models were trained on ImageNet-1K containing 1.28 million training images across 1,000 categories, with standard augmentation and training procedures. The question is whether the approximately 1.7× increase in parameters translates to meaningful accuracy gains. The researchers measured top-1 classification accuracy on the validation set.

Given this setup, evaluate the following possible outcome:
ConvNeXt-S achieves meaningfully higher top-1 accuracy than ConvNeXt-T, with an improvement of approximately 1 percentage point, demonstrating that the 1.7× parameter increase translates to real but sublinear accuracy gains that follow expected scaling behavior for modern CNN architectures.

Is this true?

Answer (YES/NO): YES